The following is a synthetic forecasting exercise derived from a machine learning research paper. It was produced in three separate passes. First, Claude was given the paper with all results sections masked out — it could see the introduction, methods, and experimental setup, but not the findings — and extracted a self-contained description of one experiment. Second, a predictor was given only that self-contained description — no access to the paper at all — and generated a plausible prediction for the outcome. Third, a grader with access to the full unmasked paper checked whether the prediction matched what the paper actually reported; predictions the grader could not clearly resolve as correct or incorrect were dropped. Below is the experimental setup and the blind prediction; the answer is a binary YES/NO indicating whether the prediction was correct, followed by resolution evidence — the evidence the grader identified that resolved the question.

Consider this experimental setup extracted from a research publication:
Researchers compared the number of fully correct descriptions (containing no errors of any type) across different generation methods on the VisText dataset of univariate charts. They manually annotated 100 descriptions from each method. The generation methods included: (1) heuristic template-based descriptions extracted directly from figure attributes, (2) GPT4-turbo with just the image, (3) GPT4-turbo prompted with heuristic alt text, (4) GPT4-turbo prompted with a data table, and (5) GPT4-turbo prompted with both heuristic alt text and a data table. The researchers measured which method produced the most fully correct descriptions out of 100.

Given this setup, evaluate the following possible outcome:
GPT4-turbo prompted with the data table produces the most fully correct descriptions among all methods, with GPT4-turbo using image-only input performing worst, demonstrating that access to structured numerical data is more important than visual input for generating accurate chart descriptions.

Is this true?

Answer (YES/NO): NO